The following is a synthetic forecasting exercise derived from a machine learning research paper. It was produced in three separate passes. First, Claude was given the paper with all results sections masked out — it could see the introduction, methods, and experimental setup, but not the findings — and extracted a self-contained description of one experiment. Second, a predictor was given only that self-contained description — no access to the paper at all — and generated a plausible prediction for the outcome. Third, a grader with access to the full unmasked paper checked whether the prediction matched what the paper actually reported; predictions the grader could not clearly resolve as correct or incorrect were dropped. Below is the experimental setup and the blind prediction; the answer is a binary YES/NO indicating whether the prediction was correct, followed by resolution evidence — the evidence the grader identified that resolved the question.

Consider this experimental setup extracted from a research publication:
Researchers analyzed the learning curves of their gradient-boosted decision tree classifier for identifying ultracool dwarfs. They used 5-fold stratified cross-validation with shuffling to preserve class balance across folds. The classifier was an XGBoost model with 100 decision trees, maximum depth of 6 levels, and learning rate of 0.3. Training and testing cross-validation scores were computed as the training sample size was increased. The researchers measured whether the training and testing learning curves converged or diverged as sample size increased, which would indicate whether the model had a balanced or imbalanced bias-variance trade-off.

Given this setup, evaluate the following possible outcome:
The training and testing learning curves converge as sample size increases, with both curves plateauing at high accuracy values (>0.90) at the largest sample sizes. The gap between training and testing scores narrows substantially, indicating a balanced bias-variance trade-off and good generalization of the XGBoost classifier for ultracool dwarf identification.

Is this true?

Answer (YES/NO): YES